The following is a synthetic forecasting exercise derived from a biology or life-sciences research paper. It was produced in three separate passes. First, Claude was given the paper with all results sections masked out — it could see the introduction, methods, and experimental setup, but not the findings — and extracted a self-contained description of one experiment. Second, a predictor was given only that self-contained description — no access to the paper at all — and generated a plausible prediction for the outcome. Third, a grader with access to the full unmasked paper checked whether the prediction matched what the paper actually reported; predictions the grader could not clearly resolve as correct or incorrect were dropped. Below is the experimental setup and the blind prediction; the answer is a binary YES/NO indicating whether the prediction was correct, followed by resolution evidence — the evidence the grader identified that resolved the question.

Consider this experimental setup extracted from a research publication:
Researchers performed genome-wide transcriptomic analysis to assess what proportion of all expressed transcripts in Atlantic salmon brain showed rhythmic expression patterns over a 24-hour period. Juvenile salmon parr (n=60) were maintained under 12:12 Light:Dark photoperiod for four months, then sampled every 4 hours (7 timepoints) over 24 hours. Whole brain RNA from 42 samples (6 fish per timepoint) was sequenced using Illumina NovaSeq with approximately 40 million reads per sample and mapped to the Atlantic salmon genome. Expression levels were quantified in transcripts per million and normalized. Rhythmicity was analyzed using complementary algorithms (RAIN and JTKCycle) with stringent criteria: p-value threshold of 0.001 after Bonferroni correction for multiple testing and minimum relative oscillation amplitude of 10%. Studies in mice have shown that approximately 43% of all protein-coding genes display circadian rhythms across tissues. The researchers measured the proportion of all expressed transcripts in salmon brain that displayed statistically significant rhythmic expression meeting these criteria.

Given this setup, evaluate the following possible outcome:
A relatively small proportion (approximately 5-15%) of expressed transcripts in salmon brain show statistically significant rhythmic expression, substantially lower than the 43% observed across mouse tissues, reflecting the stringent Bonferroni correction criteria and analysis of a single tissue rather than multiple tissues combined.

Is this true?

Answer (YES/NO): YES